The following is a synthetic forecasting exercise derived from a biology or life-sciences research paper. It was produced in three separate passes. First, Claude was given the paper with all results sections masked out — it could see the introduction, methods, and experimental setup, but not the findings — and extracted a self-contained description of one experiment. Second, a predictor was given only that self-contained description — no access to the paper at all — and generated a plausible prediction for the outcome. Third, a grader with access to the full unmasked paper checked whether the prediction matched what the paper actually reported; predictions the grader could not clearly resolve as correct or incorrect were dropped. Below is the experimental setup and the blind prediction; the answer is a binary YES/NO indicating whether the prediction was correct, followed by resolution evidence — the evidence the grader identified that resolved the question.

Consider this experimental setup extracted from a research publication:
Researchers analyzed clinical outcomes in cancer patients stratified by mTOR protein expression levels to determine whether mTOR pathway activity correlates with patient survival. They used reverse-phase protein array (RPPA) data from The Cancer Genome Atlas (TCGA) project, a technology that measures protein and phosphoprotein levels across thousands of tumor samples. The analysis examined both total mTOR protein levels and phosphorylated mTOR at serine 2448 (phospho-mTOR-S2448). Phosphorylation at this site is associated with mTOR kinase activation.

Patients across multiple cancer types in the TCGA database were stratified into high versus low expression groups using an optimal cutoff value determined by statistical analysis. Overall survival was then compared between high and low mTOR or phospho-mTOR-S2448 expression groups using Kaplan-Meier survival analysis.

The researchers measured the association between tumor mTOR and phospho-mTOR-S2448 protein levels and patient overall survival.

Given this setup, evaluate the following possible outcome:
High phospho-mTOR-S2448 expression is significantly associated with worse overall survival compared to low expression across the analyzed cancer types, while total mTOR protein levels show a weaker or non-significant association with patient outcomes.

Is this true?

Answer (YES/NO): NO